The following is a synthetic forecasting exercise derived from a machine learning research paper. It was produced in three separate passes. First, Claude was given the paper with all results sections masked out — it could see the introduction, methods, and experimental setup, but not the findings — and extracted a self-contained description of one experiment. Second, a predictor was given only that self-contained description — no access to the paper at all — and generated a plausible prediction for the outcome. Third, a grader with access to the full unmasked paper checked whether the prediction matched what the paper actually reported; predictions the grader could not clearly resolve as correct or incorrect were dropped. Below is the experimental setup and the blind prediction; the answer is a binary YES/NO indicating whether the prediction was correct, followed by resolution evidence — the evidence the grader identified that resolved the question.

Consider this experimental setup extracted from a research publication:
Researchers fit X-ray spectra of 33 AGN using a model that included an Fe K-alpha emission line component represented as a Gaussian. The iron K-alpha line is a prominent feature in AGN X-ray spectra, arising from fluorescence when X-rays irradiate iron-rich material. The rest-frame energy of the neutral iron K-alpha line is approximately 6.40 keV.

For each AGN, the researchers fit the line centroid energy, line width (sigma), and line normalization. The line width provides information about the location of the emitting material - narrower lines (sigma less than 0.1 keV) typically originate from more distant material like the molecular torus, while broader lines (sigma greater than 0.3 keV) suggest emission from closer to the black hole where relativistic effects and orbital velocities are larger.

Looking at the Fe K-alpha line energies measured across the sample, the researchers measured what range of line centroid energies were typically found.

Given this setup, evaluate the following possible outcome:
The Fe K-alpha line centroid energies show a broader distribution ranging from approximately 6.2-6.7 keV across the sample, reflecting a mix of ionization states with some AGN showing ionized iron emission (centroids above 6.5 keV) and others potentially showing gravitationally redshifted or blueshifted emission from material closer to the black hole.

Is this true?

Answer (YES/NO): NO